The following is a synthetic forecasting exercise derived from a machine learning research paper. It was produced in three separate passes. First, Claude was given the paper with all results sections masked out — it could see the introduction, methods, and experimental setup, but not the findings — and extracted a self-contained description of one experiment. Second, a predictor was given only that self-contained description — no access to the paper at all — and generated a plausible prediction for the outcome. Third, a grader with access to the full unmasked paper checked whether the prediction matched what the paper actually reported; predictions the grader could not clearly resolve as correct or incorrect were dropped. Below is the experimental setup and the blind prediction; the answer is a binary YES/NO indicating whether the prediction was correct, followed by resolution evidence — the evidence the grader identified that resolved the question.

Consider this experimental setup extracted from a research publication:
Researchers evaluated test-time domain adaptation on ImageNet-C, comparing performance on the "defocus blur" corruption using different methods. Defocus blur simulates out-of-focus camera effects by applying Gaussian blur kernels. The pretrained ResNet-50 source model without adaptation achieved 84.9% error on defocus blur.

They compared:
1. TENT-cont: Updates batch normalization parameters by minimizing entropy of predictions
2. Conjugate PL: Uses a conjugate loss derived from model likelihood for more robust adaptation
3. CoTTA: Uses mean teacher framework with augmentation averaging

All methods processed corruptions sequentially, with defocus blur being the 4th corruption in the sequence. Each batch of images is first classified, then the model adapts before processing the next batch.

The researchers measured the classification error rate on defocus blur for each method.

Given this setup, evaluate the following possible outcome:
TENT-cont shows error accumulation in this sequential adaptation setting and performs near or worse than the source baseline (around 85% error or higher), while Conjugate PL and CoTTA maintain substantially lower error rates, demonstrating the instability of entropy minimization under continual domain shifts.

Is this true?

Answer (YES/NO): NO